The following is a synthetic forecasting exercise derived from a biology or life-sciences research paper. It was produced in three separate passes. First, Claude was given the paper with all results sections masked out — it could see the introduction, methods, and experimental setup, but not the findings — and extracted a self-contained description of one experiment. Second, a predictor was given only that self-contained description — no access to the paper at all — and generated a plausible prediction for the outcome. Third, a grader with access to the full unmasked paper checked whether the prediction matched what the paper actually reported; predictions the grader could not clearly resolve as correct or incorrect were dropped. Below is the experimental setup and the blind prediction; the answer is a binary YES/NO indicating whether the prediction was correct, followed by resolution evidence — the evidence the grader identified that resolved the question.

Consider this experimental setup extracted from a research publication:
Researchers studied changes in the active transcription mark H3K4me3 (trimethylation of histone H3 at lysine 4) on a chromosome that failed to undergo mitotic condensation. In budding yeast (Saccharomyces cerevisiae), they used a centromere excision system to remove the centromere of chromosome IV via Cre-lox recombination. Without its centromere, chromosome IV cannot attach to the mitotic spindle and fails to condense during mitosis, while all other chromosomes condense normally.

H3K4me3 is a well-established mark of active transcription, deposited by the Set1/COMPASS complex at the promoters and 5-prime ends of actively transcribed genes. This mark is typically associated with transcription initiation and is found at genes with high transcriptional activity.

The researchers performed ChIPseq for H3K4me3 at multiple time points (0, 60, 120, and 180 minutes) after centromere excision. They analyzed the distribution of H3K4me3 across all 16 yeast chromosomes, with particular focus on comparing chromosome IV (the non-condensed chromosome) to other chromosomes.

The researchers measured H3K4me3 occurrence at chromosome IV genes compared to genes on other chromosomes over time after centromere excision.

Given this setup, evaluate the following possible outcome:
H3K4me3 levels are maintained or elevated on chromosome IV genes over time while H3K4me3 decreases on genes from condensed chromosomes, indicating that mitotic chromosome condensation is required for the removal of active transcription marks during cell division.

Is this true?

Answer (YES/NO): YES